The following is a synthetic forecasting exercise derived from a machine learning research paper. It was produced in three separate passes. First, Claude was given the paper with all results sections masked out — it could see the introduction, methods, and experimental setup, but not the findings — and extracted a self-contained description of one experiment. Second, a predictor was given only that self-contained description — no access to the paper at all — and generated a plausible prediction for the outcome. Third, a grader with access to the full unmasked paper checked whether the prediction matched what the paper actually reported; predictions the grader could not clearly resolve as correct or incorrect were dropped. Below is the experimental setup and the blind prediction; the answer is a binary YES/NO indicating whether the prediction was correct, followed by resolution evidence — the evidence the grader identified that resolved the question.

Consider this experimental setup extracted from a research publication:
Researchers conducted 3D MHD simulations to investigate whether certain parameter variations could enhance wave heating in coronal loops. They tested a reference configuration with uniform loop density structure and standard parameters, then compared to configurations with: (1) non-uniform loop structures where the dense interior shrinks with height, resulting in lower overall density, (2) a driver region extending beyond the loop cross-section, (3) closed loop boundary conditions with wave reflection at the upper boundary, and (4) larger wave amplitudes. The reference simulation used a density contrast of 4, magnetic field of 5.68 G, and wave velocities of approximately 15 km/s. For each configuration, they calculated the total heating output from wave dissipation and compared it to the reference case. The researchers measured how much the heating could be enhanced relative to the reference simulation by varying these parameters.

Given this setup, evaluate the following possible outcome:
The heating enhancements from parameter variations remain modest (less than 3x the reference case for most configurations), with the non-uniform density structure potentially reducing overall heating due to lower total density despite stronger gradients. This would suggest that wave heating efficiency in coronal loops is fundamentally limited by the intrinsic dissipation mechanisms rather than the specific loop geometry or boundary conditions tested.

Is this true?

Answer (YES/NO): NO